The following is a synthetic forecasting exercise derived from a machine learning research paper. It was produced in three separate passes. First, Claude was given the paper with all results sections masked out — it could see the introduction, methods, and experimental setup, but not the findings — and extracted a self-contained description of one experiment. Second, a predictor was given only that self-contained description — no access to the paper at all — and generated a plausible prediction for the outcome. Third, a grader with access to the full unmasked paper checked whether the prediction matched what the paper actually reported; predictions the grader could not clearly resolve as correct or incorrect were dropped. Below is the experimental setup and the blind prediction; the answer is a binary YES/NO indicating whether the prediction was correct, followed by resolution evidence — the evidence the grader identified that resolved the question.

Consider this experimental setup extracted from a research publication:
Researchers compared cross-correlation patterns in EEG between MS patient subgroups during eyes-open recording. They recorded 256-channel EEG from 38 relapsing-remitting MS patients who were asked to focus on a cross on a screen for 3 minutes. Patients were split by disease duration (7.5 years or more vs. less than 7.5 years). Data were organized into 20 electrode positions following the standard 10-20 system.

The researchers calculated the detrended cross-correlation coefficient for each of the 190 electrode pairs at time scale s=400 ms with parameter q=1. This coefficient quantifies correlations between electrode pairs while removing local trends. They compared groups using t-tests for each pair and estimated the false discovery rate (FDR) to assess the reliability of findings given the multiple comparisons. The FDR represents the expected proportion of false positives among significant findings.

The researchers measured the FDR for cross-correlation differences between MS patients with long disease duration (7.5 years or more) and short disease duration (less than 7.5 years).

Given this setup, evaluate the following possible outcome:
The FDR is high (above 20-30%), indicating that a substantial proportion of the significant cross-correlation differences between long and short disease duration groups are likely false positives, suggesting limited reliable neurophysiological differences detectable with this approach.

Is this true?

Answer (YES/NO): YES